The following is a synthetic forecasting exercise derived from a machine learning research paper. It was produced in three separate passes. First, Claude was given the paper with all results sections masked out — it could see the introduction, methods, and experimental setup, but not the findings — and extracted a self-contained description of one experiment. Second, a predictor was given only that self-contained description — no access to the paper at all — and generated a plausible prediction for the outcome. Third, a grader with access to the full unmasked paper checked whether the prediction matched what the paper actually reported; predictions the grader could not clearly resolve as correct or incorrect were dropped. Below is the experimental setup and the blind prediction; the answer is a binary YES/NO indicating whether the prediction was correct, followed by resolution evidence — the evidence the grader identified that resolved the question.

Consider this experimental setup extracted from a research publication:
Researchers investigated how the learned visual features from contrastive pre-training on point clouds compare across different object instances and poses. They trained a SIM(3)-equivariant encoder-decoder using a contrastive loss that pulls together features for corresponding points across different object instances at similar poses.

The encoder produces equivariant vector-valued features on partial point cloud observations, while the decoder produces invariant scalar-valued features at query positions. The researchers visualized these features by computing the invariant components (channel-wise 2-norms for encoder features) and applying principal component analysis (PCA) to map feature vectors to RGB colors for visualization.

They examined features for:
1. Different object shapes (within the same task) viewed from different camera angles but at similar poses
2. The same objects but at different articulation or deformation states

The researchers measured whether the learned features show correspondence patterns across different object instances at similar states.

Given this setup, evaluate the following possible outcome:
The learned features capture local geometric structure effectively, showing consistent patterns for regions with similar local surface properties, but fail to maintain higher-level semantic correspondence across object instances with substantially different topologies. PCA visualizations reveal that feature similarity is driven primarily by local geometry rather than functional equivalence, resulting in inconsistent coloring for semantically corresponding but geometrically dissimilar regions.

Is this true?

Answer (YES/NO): NO